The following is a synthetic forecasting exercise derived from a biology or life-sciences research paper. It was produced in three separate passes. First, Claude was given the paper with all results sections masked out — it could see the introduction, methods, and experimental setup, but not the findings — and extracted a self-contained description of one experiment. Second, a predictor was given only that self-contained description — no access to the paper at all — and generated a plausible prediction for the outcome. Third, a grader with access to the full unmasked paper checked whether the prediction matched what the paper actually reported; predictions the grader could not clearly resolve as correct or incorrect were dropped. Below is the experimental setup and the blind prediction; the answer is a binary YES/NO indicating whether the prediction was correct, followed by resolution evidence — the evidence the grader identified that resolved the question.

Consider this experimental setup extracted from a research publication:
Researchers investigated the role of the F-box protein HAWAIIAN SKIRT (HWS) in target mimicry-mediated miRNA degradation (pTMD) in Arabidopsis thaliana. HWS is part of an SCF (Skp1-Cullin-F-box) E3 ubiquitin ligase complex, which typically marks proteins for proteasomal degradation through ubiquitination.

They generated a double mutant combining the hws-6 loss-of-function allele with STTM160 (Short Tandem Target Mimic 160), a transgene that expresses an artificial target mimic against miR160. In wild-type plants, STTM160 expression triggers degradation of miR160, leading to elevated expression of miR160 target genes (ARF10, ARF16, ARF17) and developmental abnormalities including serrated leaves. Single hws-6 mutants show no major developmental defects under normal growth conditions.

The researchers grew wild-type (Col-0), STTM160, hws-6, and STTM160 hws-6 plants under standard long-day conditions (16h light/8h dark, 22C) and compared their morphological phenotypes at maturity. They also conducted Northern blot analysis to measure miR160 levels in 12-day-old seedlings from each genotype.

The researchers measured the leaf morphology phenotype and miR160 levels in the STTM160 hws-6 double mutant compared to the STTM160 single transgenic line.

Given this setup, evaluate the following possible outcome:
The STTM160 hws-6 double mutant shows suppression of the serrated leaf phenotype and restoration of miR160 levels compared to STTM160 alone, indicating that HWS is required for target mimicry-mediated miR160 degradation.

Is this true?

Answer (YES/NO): YES